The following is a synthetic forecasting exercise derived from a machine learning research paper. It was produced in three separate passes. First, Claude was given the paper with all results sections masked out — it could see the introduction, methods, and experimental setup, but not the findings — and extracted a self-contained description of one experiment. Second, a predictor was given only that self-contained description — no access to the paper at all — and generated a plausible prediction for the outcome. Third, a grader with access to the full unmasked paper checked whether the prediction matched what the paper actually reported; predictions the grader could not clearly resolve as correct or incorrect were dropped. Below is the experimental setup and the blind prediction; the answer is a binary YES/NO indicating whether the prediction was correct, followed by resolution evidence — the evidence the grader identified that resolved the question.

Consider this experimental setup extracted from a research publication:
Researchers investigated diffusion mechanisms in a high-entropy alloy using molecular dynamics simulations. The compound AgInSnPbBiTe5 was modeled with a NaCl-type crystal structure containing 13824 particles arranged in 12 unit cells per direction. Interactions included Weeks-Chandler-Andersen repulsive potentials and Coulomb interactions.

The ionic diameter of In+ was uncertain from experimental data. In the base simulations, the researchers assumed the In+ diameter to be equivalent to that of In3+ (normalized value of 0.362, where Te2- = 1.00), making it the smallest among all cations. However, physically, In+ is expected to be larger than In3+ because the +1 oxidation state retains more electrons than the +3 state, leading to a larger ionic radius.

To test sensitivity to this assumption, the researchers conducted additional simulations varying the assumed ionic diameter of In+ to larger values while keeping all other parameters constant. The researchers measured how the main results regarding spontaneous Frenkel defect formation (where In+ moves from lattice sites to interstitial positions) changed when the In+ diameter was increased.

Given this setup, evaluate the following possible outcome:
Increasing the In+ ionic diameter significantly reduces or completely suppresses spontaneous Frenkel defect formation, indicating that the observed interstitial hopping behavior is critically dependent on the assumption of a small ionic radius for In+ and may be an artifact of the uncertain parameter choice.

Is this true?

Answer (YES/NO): NO